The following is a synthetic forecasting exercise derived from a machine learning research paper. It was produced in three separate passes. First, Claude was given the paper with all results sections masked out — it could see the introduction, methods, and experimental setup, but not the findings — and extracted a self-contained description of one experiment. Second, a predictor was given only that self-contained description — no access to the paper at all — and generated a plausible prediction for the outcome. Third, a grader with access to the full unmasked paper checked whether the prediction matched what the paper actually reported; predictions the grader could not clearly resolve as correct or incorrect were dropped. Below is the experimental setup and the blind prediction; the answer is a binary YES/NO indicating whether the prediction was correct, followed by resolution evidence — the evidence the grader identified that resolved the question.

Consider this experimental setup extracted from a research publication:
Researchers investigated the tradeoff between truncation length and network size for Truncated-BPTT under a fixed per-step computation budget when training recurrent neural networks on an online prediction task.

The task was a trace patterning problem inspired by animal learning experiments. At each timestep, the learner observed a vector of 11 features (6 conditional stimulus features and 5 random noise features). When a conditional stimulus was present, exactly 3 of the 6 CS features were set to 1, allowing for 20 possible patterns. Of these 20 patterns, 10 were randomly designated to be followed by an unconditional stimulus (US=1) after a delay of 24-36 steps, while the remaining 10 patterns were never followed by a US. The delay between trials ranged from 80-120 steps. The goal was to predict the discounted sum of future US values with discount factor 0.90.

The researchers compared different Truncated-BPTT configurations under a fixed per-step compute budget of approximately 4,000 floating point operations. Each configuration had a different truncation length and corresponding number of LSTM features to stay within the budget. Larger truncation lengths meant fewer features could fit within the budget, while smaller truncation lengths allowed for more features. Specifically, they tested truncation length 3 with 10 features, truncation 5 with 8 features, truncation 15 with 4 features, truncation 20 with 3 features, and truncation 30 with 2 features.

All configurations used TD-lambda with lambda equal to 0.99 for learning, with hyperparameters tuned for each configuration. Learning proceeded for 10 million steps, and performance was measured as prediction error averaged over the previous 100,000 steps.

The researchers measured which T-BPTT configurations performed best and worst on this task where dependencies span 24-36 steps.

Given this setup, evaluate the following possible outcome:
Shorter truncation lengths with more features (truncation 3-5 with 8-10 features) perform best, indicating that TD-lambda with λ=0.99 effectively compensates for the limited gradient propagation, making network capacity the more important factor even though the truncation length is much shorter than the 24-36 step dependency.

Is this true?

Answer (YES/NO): NO